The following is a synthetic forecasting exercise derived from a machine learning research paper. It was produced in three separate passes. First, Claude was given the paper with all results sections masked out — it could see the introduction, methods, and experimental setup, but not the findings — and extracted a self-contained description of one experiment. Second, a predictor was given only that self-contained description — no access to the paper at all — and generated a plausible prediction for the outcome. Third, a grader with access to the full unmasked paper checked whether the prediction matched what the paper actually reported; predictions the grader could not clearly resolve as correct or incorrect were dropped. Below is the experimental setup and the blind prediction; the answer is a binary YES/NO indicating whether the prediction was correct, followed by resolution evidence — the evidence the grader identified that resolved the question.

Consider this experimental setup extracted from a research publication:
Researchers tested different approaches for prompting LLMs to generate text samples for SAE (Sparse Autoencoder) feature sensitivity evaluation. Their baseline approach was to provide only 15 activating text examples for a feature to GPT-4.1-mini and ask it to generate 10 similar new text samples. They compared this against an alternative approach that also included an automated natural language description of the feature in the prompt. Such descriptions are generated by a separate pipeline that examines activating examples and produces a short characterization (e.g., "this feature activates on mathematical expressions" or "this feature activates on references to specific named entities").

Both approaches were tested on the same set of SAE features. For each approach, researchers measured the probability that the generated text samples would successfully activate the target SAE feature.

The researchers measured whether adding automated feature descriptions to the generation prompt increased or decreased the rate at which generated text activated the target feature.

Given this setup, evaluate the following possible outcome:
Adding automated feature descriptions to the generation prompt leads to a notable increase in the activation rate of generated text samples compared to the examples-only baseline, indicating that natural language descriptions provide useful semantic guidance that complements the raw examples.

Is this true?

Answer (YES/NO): NO